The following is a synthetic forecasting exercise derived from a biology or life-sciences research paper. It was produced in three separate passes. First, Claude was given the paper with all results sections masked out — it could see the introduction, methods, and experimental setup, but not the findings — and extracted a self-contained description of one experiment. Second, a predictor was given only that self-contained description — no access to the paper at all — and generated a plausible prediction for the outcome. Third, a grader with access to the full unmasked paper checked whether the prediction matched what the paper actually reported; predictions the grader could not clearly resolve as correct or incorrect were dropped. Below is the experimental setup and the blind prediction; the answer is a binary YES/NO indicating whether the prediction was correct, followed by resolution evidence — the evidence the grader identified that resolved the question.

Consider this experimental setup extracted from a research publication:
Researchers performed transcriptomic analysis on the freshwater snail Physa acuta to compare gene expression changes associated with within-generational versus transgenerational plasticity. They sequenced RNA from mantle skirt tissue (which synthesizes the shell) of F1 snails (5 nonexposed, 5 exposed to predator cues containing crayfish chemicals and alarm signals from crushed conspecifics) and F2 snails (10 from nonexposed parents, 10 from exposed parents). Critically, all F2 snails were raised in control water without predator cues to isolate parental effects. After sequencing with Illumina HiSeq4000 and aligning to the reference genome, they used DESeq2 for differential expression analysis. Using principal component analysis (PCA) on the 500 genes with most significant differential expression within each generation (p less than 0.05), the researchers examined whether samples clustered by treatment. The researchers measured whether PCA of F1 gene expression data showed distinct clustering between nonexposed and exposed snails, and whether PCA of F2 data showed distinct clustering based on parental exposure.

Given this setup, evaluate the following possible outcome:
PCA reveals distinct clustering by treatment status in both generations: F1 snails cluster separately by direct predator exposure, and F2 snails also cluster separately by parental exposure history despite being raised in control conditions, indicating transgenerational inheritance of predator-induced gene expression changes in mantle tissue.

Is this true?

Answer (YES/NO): NO